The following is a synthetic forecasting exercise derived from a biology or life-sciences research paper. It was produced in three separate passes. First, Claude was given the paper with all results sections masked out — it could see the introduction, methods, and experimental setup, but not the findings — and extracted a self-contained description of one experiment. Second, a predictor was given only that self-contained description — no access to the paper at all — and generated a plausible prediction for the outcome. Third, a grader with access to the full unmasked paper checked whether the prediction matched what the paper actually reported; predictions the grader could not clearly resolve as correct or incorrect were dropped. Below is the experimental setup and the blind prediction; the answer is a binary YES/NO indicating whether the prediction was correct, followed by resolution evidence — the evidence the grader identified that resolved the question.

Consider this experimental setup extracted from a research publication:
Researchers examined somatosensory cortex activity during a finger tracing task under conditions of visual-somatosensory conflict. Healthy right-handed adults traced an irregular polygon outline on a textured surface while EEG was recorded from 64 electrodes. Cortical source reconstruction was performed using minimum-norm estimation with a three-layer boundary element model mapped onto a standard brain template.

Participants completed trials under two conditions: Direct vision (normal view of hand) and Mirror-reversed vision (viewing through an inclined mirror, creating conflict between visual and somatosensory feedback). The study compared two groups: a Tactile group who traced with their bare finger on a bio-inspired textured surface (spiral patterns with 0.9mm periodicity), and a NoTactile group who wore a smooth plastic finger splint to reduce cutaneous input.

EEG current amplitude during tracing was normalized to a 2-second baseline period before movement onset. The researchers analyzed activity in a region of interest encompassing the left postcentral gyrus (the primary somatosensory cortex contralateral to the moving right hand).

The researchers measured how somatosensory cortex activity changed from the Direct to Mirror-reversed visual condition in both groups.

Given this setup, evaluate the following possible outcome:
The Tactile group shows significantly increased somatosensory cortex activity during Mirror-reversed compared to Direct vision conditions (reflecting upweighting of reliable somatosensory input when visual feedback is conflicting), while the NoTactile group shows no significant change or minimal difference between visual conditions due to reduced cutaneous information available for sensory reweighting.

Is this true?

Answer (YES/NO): NO